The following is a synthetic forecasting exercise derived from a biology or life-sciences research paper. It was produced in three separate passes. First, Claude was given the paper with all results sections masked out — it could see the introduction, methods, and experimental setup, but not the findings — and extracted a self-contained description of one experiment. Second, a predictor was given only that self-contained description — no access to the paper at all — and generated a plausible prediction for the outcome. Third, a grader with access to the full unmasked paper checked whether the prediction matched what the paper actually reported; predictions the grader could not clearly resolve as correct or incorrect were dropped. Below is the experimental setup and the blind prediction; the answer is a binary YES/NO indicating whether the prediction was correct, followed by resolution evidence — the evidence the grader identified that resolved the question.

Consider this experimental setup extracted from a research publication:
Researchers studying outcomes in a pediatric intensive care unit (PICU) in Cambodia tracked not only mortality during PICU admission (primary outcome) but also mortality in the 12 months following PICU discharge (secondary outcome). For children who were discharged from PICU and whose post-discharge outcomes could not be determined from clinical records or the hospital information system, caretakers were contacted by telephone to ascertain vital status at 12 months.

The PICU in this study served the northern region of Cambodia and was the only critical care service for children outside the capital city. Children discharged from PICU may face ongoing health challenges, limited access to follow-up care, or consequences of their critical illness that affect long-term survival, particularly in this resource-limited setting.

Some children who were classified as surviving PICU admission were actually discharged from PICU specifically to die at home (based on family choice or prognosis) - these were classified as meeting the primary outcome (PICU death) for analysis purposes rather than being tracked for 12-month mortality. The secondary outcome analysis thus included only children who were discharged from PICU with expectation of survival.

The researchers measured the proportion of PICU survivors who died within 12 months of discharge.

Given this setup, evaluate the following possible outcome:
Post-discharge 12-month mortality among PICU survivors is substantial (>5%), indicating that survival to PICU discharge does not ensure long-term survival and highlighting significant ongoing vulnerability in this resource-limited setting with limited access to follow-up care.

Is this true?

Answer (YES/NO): NO